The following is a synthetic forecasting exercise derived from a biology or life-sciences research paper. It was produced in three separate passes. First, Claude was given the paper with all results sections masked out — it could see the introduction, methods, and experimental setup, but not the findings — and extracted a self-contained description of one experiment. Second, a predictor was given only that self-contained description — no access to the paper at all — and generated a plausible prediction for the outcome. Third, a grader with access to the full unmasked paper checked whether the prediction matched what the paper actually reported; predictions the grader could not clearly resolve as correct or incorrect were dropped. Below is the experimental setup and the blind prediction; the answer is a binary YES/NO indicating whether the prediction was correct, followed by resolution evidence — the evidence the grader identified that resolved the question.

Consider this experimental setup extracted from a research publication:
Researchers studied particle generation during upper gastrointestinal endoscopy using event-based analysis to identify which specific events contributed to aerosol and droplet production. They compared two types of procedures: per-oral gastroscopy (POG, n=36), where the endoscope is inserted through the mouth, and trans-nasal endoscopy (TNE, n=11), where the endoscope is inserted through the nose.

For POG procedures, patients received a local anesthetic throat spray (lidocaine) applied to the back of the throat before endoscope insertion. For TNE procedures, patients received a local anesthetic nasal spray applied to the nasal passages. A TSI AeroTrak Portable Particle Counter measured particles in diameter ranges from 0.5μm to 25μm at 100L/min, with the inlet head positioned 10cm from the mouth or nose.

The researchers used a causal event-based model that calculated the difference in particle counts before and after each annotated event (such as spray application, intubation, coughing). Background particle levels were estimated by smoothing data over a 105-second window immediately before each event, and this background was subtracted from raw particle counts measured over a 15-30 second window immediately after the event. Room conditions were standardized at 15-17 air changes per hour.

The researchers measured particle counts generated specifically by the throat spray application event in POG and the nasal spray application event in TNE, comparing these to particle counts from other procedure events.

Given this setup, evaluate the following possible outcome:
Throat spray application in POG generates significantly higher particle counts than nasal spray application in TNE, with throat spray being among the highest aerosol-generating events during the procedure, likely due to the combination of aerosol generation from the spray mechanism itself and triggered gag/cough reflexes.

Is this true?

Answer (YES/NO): YES